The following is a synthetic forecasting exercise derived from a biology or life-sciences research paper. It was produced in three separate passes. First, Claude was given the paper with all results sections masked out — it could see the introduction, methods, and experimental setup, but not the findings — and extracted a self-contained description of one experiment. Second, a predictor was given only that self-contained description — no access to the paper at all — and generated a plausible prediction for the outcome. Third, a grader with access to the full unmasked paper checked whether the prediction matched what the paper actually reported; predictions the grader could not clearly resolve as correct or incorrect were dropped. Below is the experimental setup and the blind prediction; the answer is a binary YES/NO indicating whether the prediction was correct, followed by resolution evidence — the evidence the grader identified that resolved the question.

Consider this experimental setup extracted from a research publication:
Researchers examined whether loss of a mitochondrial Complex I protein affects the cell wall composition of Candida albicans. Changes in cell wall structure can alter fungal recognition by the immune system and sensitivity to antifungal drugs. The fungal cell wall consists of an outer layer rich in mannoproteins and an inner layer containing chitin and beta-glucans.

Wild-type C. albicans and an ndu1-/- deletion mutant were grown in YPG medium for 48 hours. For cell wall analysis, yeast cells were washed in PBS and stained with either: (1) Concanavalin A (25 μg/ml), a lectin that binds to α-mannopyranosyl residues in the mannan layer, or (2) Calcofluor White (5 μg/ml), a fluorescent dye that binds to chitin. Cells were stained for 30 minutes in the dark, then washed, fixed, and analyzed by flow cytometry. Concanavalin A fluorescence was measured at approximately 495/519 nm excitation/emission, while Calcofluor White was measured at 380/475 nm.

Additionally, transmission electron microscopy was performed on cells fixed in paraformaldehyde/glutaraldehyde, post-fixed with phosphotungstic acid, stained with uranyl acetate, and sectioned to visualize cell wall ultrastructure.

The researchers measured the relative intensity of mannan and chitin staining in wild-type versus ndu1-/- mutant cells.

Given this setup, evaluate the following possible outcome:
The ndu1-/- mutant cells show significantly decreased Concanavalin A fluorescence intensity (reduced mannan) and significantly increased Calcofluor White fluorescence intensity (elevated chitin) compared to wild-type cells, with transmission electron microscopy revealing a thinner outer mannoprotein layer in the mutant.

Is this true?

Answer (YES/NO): NO